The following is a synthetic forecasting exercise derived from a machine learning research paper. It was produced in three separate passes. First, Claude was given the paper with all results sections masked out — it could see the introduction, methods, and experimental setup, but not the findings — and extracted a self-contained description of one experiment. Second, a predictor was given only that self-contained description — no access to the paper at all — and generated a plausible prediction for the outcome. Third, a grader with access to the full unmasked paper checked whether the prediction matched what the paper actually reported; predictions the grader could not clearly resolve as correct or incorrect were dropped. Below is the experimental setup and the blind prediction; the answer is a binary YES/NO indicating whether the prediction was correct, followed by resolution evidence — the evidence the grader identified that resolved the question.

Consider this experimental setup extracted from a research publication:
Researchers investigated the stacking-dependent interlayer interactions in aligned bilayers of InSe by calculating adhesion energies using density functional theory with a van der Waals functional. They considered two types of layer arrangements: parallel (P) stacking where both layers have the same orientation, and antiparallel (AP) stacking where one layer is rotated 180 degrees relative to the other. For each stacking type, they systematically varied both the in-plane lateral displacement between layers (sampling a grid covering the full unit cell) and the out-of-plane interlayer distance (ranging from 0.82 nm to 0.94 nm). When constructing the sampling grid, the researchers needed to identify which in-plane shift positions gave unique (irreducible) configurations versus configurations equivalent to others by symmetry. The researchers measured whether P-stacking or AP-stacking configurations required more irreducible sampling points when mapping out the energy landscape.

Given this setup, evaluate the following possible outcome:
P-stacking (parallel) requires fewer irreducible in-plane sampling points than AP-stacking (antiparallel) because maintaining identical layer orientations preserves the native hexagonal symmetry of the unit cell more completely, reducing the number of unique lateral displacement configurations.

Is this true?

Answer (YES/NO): YES